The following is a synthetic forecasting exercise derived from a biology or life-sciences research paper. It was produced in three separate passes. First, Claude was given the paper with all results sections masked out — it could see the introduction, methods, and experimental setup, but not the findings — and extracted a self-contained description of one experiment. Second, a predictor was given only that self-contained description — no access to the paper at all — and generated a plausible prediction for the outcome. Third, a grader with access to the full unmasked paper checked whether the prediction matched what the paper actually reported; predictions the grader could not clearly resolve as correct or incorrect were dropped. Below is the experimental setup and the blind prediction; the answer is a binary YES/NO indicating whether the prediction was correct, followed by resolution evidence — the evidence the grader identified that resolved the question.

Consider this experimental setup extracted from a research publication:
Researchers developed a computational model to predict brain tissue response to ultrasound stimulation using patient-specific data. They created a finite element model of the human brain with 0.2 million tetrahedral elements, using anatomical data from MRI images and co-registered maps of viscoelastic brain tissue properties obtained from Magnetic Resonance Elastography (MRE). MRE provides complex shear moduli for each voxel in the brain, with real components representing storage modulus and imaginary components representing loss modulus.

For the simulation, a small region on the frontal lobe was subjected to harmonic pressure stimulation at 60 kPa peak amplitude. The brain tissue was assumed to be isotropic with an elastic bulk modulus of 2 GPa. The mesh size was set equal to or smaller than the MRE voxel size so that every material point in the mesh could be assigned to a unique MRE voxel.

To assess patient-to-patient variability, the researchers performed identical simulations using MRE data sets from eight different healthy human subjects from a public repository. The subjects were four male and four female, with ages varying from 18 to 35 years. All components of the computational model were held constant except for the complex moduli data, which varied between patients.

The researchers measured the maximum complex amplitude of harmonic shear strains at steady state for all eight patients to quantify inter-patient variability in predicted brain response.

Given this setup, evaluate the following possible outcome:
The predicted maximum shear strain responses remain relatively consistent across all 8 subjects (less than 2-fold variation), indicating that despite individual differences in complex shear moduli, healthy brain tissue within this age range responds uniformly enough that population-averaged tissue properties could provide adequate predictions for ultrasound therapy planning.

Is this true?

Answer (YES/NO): NO